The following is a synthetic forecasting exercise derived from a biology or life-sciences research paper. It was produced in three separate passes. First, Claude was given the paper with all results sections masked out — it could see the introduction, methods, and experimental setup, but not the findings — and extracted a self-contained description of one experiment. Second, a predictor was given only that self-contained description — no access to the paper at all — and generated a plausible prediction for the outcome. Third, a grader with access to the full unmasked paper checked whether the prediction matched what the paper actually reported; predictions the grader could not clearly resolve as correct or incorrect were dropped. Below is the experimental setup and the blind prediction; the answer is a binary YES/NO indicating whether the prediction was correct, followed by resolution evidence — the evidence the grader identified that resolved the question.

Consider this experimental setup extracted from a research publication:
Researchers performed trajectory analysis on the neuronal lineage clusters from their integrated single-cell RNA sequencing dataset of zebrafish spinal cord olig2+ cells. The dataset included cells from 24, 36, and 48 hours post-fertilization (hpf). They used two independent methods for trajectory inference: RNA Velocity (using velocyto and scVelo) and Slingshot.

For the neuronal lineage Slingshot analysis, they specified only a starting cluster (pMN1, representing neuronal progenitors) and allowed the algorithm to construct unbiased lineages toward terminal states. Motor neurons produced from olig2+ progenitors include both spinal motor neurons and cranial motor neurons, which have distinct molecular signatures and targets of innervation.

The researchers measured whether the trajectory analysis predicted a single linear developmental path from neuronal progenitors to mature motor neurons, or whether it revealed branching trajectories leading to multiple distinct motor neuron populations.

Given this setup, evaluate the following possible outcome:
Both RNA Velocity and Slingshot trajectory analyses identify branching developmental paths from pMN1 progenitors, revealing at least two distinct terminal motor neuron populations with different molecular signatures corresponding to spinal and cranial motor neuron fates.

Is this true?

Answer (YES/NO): NO